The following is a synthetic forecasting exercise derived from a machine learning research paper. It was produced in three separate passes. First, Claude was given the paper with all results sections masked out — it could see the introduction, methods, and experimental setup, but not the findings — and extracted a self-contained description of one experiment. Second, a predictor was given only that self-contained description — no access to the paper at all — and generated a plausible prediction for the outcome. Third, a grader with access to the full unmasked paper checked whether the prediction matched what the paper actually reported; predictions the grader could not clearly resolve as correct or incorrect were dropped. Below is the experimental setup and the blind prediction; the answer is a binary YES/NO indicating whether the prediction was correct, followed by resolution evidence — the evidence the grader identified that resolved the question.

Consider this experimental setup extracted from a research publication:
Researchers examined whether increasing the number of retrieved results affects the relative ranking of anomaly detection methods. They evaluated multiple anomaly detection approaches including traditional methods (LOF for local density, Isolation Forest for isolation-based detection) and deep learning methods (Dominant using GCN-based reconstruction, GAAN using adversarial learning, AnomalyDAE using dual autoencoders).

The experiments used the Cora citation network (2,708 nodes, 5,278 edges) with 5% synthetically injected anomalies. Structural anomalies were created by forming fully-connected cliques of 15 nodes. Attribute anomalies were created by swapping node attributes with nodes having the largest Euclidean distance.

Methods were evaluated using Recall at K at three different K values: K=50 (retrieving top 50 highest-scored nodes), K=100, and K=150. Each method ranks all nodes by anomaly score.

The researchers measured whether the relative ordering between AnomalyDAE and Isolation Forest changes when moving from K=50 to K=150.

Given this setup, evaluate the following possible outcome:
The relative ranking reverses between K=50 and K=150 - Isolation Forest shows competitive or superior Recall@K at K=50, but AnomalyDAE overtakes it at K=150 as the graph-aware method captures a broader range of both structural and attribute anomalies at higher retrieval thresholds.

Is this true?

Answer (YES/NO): YES